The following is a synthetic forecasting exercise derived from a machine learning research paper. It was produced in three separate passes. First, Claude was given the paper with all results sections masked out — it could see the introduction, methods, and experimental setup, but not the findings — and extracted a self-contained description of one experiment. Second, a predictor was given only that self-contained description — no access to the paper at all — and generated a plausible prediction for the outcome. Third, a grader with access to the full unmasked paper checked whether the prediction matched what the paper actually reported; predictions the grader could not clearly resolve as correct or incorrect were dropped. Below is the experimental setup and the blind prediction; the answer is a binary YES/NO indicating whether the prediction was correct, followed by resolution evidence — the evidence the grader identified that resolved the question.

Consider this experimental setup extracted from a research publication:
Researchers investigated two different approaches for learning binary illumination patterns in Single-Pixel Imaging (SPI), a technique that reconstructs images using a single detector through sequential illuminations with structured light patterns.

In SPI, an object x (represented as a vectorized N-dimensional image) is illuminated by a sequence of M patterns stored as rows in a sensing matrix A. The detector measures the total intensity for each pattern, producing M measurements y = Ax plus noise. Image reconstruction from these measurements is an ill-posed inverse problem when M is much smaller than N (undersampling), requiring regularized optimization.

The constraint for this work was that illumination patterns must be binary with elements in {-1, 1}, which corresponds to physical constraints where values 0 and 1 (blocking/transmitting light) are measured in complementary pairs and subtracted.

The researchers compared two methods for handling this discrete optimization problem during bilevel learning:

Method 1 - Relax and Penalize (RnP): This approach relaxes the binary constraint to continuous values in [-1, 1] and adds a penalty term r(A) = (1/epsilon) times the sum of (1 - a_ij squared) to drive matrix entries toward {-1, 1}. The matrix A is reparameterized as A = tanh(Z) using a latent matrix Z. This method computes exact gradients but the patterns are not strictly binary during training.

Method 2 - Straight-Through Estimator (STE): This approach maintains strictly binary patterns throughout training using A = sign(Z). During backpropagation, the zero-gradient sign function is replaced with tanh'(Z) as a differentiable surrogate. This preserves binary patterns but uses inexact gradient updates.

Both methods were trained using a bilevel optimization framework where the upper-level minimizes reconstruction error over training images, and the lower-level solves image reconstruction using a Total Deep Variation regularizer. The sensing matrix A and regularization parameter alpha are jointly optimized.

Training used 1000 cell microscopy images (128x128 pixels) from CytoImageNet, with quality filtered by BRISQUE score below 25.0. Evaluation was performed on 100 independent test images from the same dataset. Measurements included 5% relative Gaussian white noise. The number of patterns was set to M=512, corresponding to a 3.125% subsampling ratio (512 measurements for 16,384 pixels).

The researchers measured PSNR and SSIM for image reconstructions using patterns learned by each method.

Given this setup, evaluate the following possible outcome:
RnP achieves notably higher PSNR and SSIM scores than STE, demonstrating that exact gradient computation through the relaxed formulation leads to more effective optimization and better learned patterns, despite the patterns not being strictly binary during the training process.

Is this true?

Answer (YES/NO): NO